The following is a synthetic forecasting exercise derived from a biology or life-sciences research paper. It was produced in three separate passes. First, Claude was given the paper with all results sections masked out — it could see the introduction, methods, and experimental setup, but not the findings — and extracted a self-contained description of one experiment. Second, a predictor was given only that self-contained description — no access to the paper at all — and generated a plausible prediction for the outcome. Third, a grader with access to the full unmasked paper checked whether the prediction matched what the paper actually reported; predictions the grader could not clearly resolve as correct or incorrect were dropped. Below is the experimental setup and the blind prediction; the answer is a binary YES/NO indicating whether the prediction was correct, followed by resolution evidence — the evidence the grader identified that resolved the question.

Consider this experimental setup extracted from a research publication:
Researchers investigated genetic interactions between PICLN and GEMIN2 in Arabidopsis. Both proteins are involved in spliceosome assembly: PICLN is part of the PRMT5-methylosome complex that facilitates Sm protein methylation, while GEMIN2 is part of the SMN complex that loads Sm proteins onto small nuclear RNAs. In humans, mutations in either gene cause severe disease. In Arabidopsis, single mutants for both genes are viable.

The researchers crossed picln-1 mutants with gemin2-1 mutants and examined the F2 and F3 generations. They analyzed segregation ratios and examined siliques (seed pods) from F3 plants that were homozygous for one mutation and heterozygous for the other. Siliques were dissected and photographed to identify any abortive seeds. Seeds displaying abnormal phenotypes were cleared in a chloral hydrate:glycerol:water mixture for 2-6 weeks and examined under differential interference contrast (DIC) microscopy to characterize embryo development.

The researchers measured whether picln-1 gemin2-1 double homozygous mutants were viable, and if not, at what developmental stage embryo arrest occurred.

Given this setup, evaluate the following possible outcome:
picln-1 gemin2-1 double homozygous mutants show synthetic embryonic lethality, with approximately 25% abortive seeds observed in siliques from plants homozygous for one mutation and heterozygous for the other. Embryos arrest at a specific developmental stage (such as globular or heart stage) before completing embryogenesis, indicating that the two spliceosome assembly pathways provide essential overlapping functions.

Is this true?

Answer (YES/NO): YES